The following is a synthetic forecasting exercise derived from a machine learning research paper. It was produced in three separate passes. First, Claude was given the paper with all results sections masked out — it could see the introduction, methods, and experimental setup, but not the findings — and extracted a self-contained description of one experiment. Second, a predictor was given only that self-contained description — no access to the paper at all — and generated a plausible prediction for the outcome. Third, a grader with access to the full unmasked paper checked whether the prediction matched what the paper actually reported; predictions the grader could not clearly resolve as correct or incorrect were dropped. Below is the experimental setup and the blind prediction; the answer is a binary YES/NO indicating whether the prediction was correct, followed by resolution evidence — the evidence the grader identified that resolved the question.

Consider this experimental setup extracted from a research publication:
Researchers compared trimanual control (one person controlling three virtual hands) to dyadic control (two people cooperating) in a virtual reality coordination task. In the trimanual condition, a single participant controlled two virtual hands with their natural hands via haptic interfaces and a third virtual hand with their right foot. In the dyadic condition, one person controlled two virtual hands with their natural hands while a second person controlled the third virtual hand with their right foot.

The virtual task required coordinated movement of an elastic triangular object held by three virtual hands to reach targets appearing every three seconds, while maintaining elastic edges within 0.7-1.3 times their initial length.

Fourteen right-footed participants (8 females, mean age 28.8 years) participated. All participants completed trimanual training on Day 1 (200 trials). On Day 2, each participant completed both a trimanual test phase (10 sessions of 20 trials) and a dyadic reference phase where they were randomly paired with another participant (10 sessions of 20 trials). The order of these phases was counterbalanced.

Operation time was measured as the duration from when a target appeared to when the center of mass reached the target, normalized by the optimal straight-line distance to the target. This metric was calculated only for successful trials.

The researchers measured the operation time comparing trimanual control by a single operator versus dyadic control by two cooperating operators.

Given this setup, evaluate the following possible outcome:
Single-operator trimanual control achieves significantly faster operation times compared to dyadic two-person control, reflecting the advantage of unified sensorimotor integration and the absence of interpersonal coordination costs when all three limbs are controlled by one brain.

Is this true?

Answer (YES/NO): NO